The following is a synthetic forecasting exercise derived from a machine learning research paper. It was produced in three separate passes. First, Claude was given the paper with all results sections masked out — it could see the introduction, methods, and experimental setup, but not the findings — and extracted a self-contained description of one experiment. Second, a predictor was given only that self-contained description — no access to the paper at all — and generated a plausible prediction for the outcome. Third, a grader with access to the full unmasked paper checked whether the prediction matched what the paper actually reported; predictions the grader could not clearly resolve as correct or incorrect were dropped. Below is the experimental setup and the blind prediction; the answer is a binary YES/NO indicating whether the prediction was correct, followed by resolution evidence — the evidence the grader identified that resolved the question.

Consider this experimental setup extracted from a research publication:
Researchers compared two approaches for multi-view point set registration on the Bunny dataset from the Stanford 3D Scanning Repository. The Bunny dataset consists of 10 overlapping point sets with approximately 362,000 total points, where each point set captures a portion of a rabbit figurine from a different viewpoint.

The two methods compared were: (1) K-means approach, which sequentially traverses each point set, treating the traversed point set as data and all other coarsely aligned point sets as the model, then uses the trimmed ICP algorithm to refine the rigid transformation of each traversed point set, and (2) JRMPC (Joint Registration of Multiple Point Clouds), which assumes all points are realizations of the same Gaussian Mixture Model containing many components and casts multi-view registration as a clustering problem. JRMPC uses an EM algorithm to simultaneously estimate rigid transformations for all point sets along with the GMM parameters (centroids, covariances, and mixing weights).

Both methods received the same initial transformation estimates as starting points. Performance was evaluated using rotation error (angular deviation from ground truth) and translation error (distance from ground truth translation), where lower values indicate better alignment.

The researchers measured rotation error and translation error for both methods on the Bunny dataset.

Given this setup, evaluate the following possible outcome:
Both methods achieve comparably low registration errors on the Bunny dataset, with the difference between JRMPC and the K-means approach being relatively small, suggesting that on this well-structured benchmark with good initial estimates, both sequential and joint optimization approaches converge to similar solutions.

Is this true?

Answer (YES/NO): NO